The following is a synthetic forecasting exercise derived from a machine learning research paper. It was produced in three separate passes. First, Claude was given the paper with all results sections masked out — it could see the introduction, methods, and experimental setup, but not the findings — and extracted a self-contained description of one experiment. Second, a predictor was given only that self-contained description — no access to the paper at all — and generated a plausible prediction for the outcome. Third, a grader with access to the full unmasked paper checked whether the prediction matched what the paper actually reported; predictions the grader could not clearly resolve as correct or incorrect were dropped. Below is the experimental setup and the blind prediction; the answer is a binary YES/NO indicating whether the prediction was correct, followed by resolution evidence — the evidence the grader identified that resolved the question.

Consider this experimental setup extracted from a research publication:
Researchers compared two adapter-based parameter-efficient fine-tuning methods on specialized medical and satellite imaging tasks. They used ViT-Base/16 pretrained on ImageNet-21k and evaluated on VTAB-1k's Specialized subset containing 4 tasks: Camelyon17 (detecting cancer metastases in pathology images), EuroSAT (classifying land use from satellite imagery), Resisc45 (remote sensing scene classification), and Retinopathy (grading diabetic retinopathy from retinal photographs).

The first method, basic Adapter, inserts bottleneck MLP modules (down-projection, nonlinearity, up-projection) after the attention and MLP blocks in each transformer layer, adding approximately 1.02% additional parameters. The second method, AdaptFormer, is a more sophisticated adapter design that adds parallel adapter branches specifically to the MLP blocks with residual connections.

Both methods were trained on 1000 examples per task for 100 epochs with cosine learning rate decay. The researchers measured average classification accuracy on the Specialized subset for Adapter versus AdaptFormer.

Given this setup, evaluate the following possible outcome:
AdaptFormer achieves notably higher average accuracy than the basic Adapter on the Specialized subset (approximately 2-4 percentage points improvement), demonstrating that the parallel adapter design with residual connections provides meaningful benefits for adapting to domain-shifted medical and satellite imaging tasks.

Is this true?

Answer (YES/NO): NO